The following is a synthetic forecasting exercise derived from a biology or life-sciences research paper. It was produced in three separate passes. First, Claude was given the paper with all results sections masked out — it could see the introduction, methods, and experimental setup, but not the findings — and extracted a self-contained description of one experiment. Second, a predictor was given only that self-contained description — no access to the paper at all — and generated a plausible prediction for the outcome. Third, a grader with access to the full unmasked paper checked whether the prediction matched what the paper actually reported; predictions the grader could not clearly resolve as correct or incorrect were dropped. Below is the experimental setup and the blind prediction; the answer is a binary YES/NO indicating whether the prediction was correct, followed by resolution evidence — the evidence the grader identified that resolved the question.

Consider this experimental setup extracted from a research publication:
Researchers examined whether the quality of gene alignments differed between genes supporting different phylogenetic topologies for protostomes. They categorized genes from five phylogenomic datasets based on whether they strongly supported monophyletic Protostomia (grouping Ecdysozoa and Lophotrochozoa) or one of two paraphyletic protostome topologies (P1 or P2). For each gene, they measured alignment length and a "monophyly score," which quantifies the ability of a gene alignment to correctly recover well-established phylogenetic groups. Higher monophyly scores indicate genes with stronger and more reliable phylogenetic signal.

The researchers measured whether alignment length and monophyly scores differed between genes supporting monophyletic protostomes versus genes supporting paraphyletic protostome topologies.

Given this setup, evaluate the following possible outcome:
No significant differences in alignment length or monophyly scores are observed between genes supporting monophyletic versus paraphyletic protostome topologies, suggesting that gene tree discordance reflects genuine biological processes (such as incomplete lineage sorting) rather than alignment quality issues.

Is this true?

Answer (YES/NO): NO